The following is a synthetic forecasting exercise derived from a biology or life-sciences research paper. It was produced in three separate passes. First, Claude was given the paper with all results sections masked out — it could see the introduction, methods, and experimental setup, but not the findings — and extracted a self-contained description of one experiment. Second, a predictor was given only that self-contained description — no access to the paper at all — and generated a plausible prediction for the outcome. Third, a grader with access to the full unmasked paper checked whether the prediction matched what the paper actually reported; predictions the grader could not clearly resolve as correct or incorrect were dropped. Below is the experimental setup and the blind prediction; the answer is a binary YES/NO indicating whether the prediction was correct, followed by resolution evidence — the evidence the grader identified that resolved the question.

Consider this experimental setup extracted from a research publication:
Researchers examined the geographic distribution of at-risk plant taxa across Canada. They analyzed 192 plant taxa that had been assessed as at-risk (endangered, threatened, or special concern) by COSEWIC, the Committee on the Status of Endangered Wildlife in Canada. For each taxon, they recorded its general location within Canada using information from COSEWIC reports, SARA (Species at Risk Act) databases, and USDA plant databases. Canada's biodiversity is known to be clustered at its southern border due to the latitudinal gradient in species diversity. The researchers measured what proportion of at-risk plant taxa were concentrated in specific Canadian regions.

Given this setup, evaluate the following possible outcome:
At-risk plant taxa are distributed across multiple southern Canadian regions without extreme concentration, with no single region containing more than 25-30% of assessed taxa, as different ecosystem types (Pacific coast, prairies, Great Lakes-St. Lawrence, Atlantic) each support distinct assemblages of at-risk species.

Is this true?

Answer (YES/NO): NO